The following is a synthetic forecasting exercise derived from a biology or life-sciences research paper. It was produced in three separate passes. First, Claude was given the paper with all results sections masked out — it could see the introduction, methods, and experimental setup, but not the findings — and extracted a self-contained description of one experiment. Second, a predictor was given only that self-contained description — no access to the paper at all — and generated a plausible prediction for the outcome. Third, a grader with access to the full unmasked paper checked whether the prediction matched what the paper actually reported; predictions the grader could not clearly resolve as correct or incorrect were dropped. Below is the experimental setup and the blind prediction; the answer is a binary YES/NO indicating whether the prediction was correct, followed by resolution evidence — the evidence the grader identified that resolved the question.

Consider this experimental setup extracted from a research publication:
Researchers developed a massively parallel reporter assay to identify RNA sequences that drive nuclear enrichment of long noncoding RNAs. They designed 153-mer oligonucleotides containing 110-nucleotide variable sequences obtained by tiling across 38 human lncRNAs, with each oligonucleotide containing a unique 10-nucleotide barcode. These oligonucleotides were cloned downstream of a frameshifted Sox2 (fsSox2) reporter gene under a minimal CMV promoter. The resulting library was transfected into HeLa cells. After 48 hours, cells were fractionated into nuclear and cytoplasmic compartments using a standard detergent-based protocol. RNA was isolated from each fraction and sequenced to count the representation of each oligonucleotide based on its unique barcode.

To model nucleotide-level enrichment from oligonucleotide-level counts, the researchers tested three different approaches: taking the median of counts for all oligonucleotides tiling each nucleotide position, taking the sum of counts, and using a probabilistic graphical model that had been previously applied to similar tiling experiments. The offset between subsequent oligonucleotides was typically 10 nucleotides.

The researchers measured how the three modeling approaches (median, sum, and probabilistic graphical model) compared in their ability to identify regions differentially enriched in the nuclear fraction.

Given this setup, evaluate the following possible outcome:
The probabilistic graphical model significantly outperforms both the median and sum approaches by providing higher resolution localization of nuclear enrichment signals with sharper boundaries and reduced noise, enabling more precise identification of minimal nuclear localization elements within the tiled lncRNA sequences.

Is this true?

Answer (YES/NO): NO